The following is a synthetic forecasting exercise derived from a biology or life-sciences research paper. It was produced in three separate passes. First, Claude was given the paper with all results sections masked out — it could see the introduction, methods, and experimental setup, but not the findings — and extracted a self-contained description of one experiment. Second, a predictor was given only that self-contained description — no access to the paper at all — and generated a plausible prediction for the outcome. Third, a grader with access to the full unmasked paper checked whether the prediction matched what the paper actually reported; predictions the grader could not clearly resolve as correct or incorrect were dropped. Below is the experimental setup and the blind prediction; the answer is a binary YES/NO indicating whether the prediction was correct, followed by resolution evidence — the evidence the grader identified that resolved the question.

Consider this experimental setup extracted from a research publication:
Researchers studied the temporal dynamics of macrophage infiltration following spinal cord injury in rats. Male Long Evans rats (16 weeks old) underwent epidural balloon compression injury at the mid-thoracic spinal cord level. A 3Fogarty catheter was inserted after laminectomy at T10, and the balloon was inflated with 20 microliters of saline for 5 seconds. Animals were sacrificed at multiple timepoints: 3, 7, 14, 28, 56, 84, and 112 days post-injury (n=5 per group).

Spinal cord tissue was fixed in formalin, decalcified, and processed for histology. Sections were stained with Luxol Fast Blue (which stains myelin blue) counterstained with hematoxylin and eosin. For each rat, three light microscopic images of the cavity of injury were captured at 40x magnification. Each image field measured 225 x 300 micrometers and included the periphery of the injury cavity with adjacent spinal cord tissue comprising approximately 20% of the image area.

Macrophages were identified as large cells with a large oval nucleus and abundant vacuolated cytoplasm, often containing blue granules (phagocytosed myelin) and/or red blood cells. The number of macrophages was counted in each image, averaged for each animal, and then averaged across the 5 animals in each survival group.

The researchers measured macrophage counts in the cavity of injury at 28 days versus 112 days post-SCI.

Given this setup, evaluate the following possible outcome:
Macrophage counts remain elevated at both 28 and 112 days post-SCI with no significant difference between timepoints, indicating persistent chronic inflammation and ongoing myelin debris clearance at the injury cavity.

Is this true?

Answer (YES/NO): NO